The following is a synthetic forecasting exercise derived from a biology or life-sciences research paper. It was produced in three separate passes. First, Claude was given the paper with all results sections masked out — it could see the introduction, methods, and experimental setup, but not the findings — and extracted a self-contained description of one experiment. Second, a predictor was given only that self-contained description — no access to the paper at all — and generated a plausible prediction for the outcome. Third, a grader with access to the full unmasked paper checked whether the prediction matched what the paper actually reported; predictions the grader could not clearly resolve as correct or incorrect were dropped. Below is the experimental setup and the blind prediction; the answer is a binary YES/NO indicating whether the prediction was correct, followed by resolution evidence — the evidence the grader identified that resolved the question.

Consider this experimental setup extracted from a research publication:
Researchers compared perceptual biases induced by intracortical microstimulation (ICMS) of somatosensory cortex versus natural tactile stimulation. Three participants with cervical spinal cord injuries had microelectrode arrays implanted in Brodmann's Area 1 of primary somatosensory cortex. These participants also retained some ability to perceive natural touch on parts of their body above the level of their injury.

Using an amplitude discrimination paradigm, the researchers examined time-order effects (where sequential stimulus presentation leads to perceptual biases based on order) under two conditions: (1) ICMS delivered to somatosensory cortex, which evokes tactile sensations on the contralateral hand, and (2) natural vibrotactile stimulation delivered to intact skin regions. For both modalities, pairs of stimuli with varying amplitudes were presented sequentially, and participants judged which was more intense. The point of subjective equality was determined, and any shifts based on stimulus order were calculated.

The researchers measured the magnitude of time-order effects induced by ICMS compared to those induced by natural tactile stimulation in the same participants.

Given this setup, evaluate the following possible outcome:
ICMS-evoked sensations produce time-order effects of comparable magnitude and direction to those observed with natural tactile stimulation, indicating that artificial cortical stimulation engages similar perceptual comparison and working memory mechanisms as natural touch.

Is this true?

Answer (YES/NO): YES